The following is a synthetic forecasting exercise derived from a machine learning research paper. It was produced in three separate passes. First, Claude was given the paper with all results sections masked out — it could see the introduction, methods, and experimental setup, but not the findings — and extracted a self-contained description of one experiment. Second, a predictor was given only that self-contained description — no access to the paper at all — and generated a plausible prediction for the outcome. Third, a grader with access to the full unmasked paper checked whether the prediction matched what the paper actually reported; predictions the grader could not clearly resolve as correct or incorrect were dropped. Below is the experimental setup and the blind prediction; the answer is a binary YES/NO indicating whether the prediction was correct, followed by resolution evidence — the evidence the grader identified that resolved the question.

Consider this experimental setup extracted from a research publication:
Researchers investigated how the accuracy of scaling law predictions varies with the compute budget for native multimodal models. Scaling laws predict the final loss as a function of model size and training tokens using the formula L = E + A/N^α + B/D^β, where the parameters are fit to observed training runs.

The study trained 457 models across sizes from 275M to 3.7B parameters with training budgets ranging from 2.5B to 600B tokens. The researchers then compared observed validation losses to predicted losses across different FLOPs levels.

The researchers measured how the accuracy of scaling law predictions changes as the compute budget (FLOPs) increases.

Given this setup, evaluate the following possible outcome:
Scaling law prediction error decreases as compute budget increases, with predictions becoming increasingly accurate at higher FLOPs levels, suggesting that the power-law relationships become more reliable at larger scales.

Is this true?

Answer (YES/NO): YES